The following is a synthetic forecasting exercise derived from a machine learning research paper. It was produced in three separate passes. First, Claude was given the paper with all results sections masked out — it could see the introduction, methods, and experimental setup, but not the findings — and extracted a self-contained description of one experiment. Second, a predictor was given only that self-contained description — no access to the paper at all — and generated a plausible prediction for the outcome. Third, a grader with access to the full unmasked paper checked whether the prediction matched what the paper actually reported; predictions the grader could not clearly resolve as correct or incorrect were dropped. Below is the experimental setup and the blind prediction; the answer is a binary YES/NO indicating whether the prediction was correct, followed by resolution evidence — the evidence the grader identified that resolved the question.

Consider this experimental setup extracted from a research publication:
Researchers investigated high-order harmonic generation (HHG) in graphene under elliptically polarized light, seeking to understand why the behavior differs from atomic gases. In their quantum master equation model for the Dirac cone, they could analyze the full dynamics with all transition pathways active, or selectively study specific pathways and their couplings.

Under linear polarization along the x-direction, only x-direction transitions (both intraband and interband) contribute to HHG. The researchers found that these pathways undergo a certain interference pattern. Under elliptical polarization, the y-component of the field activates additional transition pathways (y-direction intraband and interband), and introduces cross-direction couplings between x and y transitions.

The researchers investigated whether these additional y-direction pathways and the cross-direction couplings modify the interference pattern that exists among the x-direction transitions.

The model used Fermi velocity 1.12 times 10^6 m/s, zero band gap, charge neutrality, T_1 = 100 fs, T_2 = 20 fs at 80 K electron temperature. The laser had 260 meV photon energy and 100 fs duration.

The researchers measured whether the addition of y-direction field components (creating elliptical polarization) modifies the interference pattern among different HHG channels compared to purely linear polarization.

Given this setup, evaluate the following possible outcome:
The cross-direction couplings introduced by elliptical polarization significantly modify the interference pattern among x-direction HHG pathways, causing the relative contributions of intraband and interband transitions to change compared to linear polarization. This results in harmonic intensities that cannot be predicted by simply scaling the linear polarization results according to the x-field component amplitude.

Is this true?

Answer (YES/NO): YES